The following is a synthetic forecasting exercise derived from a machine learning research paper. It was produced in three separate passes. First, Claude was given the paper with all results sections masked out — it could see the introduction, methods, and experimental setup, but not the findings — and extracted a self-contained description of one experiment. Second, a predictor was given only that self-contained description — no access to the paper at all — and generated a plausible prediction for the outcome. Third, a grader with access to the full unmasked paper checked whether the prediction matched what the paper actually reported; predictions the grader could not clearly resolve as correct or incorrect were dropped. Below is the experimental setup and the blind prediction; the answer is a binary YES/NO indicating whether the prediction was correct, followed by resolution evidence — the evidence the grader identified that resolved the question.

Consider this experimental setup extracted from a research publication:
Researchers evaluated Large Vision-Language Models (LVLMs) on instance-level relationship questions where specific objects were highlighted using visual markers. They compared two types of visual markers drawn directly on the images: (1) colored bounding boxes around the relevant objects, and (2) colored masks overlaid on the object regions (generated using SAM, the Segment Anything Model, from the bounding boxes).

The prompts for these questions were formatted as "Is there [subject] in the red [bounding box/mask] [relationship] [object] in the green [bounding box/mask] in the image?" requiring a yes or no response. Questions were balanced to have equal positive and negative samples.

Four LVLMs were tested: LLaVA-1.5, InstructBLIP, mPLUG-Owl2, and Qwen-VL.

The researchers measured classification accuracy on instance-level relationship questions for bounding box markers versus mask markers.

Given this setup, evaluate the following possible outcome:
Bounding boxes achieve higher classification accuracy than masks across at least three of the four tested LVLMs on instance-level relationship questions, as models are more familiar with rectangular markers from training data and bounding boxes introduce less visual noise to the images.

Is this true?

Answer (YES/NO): NO